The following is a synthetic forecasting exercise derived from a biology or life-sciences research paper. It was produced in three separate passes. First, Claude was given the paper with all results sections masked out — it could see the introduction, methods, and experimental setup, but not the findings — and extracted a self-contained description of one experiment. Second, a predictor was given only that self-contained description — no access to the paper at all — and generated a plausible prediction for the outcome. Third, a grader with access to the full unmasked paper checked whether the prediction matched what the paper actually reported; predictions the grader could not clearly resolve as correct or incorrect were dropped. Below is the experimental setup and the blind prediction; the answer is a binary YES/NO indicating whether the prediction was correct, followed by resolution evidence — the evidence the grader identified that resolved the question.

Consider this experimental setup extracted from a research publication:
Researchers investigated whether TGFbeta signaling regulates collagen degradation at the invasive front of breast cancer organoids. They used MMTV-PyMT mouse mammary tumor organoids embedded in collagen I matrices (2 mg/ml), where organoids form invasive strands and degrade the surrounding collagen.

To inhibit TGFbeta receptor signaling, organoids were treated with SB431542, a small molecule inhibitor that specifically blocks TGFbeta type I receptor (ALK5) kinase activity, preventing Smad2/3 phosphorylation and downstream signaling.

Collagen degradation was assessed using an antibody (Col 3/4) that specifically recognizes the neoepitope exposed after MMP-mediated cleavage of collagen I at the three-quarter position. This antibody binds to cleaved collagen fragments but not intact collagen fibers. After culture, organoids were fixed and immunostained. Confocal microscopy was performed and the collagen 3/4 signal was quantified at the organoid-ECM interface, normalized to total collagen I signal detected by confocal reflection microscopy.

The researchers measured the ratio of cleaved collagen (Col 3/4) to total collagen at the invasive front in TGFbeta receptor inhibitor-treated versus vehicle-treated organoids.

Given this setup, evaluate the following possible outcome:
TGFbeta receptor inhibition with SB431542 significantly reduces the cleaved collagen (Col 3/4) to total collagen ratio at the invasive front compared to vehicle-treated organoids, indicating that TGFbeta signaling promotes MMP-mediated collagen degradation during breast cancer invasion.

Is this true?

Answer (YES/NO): NO